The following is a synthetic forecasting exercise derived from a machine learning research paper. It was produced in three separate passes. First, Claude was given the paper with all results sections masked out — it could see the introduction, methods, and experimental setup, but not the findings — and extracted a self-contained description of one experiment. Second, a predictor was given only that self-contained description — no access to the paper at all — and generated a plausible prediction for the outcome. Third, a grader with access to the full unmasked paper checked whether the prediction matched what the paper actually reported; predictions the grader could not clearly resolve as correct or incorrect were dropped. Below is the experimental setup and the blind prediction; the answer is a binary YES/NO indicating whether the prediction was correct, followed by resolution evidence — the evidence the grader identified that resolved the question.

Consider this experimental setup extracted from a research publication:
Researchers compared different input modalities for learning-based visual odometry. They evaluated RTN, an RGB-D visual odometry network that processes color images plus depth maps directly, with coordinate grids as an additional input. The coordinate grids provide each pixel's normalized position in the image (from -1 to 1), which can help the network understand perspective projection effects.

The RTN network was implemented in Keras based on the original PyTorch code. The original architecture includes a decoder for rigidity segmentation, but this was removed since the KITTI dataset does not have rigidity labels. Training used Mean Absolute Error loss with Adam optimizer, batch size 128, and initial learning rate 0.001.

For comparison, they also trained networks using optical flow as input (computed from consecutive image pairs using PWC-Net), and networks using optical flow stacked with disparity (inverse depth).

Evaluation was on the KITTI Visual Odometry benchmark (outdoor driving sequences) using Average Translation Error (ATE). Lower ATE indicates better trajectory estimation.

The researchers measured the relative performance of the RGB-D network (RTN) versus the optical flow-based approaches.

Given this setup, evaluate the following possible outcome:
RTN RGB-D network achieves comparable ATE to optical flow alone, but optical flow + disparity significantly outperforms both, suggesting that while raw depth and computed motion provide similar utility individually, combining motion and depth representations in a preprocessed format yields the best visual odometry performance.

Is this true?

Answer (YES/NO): NO